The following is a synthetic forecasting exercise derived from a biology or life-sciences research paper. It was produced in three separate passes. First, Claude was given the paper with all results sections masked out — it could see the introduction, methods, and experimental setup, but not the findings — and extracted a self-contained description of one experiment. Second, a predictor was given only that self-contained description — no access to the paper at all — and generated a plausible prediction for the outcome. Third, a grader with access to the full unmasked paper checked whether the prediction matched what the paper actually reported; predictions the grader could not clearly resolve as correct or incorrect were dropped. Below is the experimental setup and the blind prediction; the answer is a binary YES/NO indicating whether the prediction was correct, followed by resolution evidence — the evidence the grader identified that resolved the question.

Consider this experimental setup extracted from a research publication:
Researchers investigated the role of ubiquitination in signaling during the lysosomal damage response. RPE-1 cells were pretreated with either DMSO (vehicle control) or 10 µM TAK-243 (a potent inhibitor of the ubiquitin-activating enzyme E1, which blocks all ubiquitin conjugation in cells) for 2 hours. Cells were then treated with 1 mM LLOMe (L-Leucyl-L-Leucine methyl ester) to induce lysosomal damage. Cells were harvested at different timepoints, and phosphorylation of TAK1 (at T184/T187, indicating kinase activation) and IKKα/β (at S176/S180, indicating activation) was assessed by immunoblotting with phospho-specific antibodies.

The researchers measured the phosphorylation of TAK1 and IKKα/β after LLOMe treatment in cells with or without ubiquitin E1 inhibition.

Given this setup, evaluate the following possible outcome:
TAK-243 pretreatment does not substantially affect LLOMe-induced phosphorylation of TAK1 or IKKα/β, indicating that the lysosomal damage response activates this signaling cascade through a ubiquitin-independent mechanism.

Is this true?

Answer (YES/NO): NO